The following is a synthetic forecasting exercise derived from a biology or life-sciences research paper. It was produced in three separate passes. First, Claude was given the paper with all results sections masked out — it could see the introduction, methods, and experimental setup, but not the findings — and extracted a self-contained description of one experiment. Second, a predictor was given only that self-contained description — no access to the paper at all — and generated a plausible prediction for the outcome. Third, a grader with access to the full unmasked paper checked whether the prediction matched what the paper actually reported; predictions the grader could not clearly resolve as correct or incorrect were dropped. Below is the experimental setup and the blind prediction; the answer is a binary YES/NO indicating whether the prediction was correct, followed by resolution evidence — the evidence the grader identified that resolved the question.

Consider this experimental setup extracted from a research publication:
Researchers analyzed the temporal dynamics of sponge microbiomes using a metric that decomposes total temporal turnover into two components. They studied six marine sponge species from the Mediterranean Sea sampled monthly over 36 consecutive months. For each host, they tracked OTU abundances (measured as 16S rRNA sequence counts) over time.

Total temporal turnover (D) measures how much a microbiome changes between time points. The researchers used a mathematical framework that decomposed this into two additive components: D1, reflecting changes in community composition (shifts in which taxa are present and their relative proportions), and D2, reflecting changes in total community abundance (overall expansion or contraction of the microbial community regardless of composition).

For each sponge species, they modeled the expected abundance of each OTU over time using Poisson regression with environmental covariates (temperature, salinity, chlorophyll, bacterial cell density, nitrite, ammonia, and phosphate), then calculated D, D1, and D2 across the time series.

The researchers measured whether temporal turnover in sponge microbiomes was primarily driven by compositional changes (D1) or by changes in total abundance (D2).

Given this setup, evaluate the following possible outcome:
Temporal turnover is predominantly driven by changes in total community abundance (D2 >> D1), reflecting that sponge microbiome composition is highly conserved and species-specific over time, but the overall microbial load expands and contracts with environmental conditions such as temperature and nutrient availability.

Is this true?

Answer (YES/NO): NO